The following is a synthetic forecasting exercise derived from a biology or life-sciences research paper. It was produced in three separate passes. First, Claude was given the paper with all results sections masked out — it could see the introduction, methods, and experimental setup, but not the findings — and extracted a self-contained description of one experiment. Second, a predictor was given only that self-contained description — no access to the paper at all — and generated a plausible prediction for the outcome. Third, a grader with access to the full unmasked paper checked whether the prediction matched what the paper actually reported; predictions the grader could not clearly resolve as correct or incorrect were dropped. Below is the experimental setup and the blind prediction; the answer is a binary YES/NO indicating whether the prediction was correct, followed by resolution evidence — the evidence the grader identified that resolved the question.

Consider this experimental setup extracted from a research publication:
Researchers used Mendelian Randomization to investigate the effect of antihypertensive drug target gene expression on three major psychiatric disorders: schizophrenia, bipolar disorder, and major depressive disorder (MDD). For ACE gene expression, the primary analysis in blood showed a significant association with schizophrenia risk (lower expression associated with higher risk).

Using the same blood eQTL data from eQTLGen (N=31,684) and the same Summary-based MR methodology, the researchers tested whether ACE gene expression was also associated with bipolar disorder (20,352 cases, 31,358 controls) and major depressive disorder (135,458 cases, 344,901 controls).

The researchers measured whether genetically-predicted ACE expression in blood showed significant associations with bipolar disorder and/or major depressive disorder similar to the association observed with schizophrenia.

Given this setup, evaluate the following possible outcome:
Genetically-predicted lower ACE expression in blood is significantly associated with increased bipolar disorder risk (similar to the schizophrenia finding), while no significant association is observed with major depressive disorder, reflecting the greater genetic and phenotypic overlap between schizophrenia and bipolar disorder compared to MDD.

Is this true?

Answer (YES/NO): NO